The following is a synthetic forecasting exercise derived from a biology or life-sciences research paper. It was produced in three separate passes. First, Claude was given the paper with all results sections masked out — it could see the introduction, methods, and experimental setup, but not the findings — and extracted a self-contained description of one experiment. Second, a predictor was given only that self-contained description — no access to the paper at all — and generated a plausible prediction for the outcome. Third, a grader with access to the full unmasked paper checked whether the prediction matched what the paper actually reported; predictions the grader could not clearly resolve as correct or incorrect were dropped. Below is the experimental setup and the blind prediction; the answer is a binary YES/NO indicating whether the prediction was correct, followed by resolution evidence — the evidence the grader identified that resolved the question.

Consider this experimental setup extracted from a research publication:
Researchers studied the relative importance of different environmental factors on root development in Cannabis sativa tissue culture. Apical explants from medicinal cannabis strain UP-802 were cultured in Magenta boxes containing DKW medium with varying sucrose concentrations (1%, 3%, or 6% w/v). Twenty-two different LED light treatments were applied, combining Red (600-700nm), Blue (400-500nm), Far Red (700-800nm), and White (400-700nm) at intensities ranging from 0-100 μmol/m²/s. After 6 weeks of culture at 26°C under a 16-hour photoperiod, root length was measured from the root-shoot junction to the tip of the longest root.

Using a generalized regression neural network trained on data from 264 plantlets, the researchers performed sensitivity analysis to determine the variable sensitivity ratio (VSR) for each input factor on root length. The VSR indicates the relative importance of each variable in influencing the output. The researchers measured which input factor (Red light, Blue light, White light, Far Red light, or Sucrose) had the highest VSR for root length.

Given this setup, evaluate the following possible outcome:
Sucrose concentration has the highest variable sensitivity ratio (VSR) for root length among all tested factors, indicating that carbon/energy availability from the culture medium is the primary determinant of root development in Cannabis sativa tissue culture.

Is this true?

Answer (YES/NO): YES